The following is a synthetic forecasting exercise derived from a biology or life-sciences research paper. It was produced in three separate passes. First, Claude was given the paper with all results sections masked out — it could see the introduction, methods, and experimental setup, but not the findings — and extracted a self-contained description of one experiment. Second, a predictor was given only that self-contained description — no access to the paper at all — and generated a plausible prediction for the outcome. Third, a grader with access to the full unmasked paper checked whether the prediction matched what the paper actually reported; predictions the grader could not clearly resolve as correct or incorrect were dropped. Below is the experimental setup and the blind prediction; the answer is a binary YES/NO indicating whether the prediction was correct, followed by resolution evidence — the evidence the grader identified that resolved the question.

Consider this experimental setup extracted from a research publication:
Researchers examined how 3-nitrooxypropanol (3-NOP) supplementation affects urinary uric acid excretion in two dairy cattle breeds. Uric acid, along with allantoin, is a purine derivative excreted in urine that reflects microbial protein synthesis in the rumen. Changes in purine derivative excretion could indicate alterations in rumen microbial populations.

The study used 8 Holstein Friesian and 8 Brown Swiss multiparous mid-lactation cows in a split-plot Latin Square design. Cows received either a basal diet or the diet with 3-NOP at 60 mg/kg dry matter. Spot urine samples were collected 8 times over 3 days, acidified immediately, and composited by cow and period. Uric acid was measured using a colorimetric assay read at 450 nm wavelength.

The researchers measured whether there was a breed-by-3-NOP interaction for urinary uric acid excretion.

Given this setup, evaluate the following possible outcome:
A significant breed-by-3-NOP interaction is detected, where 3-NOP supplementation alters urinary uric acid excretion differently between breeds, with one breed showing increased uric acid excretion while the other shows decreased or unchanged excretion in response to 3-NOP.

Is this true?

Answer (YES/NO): YES